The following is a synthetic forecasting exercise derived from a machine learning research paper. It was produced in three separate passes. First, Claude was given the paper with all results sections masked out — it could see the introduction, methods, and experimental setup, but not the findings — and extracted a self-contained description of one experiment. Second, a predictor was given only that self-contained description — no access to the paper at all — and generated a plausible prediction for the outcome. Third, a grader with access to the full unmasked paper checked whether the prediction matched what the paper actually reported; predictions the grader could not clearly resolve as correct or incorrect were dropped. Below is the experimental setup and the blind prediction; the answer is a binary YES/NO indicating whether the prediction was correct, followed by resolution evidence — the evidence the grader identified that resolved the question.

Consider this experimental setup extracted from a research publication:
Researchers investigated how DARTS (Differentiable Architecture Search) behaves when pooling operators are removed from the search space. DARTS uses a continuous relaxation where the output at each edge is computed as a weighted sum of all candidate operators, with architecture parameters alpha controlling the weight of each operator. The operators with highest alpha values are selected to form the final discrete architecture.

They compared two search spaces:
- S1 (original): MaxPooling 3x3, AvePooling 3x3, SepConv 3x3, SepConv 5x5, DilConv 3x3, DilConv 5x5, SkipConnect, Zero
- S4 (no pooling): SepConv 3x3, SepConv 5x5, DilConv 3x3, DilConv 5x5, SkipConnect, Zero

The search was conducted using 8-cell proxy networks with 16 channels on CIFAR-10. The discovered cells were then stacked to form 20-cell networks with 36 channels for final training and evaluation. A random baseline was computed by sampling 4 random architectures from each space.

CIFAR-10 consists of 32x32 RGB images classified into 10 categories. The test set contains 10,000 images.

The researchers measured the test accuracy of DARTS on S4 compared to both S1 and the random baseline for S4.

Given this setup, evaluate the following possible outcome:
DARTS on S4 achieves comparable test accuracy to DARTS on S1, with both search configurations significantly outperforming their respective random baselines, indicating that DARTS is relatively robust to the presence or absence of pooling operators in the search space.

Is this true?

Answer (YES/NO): NO